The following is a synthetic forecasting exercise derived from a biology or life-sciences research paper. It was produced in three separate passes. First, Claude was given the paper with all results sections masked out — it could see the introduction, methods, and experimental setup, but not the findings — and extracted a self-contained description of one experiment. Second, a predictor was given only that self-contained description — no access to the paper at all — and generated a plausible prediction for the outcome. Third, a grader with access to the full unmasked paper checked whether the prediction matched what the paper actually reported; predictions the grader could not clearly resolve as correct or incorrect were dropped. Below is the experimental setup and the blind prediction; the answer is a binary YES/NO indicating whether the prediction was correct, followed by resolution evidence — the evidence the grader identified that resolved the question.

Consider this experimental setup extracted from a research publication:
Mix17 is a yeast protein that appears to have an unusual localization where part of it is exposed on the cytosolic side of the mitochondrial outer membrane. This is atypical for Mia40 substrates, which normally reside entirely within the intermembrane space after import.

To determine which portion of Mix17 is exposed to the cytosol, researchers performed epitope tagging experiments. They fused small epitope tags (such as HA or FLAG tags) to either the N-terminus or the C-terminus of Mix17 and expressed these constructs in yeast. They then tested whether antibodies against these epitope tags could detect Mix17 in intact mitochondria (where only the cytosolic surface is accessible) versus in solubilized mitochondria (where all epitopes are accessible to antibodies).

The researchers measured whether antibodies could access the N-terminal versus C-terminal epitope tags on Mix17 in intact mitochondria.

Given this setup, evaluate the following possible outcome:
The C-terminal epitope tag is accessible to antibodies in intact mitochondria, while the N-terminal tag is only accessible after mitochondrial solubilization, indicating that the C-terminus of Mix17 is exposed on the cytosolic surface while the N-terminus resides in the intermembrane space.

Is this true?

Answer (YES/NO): NO